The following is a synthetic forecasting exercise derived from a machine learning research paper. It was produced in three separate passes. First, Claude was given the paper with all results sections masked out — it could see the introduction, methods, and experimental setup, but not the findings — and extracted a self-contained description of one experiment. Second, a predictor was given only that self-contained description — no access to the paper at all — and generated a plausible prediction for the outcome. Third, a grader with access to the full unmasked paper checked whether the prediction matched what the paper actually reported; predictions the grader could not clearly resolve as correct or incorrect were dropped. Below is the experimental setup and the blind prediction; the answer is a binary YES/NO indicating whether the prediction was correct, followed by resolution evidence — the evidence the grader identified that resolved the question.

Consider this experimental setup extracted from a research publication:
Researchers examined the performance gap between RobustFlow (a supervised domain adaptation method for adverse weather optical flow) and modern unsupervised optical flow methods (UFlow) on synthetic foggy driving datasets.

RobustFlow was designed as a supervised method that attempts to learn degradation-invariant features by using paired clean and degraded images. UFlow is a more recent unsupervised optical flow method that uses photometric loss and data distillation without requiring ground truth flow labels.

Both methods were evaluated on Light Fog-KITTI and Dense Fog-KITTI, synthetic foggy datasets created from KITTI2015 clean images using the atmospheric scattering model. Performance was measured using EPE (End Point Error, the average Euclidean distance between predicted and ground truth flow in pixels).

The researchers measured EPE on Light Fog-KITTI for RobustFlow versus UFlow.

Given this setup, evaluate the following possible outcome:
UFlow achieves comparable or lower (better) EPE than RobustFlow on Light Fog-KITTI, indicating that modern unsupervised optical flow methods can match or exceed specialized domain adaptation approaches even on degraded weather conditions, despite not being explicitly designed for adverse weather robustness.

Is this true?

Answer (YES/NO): YES